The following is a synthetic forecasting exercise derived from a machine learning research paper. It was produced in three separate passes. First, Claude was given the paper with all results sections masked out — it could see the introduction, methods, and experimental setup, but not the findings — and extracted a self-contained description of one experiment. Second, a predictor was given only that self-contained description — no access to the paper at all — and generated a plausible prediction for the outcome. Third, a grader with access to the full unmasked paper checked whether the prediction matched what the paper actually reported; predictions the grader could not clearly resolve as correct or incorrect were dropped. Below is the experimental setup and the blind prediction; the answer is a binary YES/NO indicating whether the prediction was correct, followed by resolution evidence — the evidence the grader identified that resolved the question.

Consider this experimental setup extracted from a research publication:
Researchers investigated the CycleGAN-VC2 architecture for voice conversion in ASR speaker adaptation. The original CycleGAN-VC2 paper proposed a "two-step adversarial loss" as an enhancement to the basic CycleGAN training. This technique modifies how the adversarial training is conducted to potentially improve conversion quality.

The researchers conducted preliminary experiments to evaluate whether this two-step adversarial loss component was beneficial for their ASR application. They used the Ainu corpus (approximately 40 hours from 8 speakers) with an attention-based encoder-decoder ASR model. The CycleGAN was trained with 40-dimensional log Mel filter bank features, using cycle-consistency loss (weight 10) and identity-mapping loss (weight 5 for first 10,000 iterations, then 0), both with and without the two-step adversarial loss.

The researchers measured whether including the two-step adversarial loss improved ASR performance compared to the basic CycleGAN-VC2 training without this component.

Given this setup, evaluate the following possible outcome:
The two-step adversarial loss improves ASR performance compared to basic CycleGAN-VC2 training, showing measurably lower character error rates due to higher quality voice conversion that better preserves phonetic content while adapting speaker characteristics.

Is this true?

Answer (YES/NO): NO